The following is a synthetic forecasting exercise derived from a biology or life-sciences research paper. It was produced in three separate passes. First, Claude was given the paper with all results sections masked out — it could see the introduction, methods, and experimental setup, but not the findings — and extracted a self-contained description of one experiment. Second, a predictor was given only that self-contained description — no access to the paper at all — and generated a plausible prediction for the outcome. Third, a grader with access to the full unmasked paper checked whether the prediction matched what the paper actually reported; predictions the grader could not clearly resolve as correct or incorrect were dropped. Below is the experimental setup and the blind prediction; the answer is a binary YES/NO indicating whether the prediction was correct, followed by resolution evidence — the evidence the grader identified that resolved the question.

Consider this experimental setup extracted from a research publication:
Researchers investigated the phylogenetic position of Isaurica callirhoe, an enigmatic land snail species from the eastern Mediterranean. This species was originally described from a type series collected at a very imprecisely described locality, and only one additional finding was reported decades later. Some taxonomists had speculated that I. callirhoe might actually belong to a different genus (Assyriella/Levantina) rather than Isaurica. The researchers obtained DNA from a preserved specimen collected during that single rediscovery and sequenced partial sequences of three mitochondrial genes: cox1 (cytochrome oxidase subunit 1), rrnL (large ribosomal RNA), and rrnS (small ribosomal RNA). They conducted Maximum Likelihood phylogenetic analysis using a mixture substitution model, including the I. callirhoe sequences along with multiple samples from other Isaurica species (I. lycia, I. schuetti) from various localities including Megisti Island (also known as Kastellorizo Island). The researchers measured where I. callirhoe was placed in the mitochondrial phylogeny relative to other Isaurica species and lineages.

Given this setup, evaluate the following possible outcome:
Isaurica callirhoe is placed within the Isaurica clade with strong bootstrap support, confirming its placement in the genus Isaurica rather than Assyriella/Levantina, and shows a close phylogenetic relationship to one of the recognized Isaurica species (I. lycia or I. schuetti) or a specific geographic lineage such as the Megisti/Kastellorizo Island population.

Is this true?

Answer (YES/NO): YES